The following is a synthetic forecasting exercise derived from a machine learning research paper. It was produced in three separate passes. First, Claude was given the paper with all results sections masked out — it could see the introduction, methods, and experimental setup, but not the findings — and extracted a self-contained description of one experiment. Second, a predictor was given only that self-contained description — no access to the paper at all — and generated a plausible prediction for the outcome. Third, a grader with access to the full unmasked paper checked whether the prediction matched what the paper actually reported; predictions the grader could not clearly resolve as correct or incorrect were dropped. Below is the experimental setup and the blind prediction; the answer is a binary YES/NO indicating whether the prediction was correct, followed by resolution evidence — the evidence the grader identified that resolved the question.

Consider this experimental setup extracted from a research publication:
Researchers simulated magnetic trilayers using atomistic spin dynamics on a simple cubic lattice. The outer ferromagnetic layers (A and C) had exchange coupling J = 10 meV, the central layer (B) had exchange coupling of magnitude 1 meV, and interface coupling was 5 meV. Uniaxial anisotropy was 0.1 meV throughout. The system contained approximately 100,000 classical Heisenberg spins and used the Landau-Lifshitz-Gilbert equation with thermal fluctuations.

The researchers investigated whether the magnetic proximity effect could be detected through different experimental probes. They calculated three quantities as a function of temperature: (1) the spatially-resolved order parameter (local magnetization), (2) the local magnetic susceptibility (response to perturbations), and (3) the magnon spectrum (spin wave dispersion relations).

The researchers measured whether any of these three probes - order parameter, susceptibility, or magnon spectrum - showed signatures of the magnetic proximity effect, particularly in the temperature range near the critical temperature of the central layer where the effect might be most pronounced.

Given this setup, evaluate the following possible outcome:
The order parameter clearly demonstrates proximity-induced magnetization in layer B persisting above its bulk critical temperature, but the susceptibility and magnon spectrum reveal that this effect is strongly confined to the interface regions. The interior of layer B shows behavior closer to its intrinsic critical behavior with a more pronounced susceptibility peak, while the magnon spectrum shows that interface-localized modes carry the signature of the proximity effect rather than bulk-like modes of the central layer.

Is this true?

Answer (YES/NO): NO